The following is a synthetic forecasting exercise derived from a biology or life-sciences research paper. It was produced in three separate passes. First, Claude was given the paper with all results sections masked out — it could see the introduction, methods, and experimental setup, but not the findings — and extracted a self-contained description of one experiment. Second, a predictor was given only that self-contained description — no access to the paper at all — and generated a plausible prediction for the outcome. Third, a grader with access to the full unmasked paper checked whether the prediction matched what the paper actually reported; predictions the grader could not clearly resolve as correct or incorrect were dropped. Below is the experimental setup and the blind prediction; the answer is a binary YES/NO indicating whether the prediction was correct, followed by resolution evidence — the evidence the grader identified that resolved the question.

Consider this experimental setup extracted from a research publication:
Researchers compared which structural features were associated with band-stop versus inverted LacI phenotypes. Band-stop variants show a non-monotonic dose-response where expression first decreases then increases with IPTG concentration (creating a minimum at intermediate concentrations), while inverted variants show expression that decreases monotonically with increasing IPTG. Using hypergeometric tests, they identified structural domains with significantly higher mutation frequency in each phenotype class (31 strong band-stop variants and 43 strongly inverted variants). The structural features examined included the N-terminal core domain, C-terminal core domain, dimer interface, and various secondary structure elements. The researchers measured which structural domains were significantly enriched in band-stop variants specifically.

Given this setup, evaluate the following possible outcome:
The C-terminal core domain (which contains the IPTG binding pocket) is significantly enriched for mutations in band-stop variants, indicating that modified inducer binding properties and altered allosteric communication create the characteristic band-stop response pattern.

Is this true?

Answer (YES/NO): NO